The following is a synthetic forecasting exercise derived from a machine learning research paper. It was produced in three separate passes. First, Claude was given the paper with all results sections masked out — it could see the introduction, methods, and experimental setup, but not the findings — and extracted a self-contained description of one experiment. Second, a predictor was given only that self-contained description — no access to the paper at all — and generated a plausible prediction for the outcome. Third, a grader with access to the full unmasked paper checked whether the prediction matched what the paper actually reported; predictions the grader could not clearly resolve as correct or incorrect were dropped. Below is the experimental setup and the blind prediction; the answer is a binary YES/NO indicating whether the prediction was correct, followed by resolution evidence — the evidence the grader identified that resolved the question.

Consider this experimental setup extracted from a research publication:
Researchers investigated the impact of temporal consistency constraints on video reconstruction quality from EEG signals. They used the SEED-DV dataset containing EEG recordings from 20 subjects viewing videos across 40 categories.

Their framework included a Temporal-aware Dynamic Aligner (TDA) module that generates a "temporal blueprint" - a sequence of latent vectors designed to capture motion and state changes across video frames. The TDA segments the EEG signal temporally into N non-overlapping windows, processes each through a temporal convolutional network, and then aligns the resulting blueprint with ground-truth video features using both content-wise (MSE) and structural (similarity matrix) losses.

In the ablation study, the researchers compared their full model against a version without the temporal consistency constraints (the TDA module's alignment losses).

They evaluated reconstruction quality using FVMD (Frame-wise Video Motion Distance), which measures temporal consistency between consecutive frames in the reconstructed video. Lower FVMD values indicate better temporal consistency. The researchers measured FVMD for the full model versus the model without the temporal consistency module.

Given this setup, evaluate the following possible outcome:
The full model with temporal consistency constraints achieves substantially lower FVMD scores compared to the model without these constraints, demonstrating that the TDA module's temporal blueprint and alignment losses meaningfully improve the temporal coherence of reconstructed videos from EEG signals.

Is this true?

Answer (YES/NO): YES